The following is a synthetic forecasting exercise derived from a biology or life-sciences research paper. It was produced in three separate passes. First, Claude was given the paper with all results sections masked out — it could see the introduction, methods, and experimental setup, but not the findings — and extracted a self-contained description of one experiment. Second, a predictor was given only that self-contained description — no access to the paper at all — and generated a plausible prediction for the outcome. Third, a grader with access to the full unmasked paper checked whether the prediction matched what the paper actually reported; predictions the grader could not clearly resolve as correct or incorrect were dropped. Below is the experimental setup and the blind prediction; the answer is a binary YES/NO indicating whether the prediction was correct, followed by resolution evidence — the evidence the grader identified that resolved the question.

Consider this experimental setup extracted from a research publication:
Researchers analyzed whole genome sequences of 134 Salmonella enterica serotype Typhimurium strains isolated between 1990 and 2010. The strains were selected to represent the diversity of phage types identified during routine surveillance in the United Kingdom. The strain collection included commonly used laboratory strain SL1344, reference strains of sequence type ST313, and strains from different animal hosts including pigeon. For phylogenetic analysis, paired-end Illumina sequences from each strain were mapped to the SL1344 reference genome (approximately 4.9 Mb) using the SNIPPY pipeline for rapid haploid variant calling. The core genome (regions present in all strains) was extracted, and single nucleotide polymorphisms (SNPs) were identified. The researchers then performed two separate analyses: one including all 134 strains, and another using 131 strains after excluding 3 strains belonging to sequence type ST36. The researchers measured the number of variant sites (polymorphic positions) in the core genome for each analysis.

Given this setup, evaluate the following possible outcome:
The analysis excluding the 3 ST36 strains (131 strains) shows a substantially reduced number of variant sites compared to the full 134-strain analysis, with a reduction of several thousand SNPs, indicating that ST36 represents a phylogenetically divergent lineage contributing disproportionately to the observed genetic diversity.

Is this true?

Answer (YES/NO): YES